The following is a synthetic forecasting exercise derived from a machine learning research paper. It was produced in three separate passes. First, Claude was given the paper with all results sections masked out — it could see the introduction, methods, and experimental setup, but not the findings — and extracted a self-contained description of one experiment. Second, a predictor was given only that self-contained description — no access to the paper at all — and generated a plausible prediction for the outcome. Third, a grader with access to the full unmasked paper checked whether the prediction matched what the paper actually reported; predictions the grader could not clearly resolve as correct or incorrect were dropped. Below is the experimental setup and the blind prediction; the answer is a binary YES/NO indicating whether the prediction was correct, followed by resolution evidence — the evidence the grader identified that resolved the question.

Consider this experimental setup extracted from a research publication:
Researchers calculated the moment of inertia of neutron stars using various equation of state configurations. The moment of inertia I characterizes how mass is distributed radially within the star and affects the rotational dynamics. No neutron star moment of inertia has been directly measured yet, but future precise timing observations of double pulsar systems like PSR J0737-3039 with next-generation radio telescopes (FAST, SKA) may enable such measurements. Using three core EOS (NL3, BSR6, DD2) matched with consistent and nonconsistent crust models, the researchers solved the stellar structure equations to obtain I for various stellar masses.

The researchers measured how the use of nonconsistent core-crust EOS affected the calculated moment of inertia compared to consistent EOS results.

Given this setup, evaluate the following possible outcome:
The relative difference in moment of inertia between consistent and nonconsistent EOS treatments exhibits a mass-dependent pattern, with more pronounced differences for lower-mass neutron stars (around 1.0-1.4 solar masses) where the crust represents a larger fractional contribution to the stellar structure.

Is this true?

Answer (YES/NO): YES